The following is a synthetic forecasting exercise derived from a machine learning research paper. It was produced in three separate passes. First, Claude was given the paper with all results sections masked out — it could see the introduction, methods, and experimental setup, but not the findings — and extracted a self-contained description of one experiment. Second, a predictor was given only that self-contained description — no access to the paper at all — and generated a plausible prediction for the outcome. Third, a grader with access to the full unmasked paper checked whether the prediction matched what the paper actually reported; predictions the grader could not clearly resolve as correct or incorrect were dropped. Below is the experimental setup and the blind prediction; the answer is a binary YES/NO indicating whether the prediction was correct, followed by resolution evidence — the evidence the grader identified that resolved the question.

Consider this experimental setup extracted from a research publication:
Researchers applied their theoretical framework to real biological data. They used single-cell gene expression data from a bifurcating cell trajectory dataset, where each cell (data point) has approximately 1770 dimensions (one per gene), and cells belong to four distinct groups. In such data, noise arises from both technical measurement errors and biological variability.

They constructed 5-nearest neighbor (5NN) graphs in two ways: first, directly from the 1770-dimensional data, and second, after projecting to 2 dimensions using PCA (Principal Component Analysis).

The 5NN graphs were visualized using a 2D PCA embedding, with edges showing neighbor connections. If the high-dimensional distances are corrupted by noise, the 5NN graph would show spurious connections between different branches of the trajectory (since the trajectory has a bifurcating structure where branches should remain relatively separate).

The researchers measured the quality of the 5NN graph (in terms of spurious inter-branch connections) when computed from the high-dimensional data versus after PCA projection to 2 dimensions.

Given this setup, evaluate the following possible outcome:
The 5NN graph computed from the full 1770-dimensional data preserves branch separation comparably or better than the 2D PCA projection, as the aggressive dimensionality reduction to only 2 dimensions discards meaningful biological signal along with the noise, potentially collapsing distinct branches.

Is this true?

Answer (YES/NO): NO